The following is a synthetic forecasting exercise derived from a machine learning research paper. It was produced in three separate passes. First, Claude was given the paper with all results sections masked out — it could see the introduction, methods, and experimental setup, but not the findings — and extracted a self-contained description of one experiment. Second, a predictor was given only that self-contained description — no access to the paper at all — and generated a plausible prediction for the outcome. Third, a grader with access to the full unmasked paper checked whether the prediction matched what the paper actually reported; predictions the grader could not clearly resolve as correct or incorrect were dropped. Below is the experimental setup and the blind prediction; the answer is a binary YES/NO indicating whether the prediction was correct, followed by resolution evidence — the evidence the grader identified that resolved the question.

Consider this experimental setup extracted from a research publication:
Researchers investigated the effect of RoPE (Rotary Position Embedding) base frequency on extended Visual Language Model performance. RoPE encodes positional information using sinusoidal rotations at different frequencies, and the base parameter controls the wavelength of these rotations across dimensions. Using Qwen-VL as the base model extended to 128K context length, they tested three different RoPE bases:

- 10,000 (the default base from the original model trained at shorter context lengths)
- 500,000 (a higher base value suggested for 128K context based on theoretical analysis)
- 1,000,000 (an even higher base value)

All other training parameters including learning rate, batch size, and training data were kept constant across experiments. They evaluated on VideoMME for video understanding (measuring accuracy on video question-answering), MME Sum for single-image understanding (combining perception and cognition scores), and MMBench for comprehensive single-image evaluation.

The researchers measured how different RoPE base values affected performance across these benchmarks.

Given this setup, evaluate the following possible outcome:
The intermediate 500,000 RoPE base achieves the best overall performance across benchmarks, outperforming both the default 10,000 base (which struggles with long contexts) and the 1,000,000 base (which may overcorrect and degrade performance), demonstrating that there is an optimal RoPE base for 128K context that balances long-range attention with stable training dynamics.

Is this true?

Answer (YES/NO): NO